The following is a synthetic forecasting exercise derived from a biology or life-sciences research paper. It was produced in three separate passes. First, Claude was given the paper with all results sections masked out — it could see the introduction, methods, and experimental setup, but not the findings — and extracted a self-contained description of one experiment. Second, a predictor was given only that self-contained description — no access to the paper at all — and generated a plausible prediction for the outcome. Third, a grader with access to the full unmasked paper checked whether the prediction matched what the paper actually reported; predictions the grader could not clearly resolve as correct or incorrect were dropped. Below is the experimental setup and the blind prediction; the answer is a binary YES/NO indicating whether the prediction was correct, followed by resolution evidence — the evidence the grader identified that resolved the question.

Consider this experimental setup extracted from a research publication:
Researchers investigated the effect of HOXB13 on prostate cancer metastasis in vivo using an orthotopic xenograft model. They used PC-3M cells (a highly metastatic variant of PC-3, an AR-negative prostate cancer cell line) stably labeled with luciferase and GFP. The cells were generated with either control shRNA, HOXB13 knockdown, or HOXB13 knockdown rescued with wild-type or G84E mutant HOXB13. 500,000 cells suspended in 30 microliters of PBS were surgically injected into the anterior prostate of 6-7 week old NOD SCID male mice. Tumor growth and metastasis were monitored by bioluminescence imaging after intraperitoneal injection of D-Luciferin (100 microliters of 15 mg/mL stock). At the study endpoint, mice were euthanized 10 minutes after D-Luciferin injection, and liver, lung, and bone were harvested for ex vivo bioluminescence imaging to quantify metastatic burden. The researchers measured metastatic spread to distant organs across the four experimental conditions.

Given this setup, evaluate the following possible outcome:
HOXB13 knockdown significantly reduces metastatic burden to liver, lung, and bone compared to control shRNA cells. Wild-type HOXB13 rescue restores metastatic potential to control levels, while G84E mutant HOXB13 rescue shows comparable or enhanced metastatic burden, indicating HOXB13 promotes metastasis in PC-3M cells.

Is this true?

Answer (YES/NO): NO